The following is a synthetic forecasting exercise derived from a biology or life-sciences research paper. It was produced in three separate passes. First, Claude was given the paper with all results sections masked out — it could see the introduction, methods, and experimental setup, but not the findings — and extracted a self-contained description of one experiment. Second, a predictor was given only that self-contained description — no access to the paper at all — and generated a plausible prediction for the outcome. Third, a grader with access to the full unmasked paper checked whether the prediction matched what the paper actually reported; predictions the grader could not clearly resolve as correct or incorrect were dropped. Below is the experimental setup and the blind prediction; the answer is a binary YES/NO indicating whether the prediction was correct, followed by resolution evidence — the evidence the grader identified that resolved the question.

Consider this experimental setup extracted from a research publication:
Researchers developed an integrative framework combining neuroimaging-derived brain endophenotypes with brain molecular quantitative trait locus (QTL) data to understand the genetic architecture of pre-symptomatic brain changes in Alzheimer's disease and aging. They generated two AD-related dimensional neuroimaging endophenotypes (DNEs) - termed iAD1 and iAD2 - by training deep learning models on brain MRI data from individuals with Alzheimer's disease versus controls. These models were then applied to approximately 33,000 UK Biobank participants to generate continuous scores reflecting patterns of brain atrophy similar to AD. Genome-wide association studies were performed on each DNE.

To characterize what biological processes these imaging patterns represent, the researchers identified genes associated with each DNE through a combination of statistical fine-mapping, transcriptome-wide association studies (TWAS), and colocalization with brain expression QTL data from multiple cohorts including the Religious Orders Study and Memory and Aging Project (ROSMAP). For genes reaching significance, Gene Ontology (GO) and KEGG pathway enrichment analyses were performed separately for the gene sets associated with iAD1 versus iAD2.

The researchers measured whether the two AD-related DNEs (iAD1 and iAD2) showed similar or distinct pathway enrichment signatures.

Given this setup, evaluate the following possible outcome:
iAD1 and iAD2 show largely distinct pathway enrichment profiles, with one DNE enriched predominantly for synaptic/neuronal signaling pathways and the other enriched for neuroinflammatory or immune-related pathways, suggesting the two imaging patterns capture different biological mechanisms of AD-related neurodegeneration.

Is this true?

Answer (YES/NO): NO